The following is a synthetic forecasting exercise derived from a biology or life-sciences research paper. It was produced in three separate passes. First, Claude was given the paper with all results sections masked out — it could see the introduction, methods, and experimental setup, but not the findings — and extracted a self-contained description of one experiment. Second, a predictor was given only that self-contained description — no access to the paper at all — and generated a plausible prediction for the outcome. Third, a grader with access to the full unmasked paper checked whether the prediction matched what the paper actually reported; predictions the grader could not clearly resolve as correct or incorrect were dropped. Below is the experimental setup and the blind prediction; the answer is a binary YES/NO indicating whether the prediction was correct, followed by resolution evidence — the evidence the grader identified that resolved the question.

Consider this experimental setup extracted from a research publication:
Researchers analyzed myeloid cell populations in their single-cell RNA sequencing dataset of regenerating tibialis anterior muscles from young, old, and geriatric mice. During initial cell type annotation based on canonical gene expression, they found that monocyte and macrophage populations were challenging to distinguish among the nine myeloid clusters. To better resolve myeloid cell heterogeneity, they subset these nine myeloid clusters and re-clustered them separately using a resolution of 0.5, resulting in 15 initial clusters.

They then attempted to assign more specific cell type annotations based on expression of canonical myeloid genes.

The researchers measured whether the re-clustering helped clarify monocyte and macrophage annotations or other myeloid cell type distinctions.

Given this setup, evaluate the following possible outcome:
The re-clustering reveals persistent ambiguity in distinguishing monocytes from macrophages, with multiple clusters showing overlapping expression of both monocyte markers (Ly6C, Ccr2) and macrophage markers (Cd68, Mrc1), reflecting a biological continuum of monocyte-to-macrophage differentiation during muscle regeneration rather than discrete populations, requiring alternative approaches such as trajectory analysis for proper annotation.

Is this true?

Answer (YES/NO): NO